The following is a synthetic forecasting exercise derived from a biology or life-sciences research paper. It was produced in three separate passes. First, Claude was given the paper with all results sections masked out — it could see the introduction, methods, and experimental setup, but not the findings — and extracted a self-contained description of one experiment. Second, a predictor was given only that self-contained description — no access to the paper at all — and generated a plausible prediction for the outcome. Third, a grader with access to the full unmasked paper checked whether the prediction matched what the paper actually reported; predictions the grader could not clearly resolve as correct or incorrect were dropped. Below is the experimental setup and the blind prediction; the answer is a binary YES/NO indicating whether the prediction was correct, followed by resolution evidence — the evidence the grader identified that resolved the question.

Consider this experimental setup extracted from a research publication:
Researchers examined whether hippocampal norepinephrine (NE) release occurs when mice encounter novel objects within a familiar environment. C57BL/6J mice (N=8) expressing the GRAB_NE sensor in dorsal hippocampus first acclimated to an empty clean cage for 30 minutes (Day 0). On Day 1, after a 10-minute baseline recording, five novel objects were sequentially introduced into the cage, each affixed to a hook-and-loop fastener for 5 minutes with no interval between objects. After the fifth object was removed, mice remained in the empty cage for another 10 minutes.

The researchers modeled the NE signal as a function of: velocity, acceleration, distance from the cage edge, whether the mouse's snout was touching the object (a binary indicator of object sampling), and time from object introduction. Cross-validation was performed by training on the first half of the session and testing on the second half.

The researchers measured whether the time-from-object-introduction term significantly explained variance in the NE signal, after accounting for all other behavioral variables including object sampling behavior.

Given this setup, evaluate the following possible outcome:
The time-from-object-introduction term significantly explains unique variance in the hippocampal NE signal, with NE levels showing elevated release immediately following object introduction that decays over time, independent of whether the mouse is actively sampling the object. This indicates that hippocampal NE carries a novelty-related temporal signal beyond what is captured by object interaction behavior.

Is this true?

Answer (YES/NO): YES